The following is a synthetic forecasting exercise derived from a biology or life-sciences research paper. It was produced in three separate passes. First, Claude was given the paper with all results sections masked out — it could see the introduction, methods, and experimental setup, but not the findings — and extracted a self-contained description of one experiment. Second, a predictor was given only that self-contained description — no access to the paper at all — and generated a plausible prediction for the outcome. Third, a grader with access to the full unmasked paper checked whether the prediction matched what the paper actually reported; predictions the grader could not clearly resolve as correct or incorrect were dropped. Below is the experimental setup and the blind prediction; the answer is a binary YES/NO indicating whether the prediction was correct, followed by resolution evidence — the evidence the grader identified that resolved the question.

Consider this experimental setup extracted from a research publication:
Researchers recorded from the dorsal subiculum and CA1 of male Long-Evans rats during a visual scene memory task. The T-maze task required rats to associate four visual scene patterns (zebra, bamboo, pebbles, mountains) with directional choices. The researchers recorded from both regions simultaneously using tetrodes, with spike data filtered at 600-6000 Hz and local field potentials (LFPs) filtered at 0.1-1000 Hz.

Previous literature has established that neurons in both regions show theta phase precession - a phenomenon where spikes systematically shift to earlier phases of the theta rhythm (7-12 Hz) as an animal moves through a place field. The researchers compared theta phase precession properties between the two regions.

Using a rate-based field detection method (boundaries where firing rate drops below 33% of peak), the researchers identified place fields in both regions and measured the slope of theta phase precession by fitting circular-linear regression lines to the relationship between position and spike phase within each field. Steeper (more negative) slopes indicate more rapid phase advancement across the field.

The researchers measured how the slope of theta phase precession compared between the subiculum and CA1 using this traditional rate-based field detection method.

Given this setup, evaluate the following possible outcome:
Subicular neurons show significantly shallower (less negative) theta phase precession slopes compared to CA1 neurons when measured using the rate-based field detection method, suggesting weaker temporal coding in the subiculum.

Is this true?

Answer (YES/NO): NO